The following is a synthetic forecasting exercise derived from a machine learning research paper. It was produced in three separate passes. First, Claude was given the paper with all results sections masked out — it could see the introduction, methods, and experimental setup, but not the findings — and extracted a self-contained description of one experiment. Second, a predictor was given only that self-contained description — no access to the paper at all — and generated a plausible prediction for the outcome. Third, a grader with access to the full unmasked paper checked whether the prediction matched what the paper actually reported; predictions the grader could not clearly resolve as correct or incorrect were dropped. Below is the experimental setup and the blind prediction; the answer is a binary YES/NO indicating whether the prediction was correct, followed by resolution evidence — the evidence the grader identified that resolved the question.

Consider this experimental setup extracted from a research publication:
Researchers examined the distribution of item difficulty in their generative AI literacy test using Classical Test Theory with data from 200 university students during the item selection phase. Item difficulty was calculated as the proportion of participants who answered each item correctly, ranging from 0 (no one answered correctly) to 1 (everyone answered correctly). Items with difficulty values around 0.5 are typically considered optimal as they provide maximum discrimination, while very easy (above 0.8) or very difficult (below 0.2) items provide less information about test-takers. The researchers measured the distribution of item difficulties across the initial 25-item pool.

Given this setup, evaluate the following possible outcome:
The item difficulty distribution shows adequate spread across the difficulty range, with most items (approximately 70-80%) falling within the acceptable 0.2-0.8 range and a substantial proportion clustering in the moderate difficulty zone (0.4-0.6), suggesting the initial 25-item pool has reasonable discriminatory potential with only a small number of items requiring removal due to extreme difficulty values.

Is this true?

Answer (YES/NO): NO